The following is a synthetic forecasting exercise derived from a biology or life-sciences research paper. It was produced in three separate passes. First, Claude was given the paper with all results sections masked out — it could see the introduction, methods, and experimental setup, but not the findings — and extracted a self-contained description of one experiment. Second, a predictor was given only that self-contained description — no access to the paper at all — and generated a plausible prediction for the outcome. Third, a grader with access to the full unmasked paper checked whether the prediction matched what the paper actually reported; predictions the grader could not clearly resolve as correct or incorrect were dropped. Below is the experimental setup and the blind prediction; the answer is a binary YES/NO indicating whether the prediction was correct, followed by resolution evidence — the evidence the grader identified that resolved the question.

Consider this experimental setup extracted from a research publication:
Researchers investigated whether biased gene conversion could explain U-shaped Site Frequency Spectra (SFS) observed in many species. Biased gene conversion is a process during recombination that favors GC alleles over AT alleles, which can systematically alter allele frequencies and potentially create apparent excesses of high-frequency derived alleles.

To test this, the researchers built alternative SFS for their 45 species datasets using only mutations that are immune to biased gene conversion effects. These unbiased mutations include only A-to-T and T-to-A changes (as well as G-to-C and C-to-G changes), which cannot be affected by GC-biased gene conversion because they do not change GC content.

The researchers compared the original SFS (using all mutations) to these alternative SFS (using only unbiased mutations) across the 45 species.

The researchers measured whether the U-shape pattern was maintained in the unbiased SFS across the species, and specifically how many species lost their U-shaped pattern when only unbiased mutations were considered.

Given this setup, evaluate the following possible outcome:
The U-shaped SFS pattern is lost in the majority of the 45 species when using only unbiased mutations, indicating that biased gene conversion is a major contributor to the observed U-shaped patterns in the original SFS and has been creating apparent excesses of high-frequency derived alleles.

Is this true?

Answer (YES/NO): NO